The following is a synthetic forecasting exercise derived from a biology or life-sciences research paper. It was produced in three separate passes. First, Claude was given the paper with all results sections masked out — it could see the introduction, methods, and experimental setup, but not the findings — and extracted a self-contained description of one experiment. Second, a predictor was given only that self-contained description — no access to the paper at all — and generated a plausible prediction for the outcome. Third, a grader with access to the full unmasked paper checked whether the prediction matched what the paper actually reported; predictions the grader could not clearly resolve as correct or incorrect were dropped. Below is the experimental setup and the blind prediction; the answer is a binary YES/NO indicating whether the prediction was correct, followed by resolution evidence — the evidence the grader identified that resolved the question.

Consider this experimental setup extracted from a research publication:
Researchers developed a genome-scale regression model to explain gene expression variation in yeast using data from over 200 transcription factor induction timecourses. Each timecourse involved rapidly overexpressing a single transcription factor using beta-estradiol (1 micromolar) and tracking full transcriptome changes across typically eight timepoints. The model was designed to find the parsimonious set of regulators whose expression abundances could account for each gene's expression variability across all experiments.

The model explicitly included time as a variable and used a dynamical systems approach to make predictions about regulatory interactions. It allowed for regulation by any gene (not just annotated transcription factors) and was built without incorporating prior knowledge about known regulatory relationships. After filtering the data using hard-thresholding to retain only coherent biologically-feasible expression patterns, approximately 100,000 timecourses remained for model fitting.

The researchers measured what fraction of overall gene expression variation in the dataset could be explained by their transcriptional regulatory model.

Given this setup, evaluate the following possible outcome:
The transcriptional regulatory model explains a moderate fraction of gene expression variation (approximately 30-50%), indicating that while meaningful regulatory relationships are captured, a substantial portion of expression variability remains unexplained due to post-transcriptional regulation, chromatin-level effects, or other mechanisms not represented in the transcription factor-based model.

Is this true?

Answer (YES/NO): YES